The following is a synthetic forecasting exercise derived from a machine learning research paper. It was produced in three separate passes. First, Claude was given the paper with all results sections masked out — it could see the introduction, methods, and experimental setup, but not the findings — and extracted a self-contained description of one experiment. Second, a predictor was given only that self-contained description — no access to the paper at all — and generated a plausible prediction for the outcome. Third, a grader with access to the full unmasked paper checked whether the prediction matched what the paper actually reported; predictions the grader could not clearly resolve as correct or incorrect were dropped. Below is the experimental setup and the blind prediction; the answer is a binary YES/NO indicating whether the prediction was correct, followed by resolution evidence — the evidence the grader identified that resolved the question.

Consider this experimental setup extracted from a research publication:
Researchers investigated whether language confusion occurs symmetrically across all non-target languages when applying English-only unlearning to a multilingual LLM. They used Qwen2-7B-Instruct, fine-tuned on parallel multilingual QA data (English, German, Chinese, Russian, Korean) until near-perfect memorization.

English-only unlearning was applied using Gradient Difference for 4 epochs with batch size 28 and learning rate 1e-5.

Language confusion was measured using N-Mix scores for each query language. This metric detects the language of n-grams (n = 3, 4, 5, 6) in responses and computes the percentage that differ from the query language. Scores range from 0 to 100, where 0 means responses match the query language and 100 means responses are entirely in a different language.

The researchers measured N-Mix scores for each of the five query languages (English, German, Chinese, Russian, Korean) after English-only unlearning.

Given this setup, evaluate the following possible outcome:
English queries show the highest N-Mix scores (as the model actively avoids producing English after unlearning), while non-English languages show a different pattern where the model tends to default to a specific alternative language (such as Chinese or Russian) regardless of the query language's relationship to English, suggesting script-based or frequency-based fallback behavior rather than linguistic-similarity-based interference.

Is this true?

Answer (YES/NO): NO